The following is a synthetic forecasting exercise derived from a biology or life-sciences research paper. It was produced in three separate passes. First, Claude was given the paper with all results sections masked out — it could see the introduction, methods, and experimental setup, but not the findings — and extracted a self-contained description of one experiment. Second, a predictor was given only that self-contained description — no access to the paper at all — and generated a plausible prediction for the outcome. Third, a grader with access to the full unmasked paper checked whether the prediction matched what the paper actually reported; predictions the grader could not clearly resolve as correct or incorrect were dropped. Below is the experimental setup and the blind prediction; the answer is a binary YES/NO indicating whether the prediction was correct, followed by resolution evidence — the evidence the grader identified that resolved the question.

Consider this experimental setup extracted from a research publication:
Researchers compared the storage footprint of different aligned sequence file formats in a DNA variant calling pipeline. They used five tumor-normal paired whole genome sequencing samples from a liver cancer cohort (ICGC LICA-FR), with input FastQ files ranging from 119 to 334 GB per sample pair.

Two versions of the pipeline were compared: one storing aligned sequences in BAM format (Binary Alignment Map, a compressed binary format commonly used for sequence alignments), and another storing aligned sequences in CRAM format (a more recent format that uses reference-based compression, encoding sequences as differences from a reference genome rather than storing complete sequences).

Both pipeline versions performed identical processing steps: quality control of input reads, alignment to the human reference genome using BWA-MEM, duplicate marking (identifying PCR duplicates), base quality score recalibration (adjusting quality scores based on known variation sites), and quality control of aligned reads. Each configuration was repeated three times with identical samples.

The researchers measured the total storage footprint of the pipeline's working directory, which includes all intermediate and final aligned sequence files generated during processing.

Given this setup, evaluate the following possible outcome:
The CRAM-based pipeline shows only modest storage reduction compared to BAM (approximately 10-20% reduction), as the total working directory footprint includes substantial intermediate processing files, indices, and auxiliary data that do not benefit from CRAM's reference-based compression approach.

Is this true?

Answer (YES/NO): NO